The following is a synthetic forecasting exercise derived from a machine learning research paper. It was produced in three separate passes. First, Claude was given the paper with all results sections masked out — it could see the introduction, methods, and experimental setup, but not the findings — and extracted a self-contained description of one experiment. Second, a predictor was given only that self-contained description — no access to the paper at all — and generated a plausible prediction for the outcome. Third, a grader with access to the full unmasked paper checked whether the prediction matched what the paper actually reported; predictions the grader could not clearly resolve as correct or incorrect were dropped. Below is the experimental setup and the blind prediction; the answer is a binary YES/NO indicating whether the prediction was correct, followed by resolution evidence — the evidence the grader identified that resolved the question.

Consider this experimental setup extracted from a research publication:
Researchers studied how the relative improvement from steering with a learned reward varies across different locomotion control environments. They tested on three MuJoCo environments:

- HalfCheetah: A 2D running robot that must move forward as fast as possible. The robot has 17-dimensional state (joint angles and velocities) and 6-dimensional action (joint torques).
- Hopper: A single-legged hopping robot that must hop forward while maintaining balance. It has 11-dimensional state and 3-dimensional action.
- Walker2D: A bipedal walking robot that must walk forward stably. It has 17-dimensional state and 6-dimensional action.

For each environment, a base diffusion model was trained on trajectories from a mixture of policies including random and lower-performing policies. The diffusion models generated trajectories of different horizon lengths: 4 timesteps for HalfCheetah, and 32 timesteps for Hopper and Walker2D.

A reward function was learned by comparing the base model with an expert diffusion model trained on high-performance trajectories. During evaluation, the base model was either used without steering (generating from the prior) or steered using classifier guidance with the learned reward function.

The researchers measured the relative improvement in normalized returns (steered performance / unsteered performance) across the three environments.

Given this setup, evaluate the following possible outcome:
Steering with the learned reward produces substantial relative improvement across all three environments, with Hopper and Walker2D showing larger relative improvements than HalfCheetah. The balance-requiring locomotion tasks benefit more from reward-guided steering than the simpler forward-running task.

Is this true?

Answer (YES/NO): YES